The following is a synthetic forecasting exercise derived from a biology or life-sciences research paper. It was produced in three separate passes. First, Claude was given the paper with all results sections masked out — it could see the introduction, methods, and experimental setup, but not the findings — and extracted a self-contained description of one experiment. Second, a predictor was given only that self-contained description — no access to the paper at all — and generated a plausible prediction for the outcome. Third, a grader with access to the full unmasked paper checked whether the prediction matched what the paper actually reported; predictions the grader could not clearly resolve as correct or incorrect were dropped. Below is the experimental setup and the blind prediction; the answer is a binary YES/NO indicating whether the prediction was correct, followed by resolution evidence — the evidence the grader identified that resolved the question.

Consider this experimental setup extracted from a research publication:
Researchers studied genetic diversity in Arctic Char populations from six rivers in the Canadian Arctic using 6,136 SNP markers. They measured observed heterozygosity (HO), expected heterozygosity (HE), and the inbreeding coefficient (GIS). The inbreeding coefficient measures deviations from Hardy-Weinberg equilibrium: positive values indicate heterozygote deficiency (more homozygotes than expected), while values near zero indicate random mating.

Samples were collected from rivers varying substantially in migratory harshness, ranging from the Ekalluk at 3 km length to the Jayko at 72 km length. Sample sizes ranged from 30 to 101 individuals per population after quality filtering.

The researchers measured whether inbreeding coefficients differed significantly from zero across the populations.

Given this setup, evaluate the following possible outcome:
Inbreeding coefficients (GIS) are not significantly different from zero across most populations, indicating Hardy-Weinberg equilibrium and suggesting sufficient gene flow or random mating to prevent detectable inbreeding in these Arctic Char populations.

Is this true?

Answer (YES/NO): NO